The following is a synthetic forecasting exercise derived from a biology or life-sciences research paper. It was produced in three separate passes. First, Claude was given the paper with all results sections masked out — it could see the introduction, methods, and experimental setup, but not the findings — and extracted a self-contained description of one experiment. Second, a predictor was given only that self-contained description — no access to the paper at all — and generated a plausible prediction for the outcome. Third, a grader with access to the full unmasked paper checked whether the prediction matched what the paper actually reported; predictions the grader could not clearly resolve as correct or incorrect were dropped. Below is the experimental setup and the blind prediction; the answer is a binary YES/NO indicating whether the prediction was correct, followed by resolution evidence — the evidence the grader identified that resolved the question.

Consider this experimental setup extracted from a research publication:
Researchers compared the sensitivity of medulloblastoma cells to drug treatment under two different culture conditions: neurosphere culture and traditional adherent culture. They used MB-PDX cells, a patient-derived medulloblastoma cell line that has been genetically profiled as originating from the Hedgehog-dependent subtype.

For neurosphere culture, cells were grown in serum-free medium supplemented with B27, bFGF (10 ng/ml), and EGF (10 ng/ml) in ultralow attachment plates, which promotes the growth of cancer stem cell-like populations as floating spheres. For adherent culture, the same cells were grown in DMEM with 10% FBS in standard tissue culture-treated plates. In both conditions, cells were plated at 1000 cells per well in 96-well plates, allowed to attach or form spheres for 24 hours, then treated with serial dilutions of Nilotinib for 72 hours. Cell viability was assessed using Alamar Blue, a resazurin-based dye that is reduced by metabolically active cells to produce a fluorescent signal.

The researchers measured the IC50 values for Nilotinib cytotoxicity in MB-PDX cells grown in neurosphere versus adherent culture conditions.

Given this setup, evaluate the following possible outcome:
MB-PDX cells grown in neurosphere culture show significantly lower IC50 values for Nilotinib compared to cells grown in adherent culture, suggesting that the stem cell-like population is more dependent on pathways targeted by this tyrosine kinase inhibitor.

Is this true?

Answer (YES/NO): YES